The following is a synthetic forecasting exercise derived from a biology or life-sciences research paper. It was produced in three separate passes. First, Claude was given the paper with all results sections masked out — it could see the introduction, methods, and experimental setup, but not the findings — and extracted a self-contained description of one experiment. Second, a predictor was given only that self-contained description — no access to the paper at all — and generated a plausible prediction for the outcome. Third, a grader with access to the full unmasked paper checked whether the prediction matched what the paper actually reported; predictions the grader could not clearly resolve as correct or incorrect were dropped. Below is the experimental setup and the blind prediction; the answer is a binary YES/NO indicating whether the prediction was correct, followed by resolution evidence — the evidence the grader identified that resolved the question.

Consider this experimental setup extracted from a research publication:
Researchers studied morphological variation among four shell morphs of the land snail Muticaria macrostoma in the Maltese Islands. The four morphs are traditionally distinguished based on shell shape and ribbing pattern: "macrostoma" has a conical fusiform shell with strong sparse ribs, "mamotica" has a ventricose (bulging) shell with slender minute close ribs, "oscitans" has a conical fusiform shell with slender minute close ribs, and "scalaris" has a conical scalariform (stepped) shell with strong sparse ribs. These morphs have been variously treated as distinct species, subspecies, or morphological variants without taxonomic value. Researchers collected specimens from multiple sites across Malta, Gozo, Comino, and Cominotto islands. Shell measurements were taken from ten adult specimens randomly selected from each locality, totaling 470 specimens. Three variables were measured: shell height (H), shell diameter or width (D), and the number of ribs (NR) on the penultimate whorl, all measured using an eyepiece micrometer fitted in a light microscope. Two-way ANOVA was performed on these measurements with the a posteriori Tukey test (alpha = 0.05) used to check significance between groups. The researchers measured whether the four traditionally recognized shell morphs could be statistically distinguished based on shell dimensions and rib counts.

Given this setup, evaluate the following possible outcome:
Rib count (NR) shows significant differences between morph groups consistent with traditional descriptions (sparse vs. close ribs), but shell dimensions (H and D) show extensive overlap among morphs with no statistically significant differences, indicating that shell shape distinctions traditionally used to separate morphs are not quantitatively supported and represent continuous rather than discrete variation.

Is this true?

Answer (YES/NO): NO